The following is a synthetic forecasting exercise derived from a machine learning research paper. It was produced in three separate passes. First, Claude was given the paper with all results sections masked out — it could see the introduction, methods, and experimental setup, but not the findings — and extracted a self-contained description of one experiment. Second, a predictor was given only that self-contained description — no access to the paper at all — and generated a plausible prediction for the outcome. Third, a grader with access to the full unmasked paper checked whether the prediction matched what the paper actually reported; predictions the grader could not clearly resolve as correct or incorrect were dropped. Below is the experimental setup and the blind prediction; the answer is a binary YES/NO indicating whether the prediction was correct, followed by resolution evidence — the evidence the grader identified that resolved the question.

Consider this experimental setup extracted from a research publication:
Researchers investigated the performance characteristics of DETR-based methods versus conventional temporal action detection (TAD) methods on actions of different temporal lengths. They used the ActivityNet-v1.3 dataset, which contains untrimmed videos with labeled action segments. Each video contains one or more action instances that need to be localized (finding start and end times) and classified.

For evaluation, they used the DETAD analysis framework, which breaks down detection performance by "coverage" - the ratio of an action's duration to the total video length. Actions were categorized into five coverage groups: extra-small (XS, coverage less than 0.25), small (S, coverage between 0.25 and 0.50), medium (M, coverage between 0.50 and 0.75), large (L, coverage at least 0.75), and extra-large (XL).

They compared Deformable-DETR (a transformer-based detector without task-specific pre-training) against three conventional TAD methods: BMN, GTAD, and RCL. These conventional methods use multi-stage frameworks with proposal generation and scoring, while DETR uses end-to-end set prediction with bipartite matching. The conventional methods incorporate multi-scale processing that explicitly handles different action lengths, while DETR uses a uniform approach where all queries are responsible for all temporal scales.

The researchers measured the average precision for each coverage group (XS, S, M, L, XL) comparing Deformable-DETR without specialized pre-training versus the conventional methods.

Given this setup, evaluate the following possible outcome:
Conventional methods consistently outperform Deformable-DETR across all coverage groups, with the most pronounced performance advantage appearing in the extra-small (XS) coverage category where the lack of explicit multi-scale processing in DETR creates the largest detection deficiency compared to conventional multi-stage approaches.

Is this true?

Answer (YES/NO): NO